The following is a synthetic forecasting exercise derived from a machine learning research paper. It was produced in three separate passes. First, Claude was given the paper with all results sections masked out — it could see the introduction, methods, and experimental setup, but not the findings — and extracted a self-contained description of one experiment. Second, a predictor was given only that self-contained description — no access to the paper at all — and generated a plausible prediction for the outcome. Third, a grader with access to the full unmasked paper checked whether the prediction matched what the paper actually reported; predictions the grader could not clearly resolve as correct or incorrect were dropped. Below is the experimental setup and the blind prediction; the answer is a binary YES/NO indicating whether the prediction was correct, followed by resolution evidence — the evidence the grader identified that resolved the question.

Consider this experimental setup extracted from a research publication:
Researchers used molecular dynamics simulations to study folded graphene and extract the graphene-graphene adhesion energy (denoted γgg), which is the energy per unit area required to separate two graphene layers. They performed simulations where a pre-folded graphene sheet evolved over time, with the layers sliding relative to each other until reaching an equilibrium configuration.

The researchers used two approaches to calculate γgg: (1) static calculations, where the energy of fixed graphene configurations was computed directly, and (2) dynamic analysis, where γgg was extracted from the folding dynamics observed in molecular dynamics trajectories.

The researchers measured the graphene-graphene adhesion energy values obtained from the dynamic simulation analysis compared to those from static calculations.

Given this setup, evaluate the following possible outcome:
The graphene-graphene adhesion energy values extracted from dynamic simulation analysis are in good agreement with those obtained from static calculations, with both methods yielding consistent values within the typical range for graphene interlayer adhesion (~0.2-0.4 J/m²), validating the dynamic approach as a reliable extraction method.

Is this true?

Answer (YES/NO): NO